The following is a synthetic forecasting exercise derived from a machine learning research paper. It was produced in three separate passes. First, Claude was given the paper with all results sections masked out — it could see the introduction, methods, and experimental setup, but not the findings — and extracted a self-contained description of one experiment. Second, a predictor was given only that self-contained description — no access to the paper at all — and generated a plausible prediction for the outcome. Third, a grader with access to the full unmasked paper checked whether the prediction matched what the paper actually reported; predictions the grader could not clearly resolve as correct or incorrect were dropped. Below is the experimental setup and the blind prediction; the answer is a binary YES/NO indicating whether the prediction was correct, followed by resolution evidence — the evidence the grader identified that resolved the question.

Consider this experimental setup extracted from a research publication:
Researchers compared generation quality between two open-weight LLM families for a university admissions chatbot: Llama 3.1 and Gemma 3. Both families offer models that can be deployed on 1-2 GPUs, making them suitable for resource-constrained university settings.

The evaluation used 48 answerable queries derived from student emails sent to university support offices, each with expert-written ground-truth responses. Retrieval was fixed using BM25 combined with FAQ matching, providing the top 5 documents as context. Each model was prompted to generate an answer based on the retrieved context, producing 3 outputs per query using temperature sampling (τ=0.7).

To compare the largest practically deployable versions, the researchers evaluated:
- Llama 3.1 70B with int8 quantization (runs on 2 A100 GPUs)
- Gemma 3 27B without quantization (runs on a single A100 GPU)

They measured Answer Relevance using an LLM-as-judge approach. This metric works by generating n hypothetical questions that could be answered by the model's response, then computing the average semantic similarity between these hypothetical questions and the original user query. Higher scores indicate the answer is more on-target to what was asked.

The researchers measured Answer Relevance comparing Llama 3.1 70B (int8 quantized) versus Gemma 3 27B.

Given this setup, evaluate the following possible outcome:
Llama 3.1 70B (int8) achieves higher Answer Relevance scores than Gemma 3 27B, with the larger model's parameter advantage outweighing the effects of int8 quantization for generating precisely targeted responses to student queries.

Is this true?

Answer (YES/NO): NO